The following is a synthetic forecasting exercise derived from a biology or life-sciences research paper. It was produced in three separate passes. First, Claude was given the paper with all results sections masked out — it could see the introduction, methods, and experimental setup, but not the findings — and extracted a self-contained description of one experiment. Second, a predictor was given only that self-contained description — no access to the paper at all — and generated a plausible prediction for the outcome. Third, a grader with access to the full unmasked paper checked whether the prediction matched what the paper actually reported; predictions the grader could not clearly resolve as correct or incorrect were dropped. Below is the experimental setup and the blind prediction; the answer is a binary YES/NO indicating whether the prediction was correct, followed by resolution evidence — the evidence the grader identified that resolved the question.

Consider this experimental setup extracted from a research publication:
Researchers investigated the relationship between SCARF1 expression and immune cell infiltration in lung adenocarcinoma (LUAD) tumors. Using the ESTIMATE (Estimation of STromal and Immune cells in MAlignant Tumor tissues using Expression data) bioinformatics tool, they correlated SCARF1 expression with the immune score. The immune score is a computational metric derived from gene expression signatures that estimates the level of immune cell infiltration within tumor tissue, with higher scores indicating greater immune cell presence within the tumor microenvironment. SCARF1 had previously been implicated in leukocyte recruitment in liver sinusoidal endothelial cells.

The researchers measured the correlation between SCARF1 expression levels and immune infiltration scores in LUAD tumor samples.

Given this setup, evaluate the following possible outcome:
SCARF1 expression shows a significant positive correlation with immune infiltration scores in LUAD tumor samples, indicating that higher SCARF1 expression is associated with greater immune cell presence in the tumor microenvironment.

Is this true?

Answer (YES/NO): YES